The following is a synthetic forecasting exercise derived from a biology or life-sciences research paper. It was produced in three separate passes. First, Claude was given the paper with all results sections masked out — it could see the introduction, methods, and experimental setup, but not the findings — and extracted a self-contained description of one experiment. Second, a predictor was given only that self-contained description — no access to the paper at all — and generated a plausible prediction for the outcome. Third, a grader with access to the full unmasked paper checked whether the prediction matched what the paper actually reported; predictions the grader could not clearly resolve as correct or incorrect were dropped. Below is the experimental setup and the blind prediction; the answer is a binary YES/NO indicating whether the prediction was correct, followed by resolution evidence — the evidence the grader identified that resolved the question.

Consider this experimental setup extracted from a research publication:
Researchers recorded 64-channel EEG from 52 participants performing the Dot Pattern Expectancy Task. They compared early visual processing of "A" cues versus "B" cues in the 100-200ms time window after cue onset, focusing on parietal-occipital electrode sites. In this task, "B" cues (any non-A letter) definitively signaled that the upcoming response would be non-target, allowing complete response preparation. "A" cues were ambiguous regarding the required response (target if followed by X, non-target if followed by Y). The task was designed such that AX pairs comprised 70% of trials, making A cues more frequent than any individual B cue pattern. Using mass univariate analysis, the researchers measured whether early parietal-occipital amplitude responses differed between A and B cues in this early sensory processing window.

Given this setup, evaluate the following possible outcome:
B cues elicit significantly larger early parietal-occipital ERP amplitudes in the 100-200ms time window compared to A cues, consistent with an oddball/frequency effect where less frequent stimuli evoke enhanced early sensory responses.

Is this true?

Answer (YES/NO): NO